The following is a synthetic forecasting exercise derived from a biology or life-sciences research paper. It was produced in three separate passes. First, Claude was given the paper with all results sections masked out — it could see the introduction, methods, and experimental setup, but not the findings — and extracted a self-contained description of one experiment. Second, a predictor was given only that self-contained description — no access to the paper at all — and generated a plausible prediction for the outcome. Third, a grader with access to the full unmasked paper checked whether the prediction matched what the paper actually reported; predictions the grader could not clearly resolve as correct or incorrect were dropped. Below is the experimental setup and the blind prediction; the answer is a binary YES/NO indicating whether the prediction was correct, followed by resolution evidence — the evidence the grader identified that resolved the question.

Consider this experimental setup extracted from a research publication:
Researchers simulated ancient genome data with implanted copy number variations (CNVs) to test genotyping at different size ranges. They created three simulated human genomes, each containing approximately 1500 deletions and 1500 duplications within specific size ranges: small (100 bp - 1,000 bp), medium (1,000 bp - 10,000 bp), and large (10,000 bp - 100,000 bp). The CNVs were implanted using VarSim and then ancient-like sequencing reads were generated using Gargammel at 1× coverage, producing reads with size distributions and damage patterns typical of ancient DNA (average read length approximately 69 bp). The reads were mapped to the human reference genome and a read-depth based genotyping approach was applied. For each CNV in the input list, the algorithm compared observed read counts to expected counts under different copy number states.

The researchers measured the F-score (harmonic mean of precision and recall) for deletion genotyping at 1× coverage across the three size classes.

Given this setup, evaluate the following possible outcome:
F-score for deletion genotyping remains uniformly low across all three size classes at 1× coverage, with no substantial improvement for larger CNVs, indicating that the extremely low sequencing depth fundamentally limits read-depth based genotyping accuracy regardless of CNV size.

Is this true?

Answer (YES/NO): NO